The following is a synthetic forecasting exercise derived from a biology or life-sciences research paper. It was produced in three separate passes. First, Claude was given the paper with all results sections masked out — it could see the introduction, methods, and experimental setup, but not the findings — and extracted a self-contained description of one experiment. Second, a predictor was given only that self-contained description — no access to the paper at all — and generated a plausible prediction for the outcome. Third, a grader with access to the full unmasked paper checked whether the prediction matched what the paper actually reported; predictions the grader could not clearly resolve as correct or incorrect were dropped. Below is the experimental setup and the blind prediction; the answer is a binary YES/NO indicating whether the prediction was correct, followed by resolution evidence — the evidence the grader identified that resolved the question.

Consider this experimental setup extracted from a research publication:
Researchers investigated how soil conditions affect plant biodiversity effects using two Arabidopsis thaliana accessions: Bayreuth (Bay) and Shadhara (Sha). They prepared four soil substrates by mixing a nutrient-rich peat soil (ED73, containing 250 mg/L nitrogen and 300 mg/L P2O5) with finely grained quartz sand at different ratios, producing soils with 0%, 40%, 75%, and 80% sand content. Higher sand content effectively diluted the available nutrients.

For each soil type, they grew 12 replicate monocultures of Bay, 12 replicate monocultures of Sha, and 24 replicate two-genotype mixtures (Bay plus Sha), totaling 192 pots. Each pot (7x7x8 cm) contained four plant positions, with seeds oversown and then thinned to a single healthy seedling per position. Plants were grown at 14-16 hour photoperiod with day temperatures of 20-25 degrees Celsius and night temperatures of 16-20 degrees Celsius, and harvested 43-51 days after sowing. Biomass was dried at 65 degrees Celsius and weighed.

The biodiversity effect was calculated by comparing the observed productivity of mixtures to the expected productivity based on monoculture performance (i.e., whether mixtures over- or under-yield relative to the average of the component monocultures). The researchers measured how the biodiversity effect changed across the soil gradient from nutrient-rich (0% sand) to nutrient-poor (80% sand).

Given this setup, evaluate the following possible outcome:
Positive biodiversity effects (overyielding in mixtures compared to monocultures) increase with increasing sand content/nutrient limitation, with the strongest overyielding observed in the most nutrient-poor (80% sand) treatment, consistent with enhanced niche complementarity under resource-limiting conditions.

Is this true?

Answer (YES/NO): YES